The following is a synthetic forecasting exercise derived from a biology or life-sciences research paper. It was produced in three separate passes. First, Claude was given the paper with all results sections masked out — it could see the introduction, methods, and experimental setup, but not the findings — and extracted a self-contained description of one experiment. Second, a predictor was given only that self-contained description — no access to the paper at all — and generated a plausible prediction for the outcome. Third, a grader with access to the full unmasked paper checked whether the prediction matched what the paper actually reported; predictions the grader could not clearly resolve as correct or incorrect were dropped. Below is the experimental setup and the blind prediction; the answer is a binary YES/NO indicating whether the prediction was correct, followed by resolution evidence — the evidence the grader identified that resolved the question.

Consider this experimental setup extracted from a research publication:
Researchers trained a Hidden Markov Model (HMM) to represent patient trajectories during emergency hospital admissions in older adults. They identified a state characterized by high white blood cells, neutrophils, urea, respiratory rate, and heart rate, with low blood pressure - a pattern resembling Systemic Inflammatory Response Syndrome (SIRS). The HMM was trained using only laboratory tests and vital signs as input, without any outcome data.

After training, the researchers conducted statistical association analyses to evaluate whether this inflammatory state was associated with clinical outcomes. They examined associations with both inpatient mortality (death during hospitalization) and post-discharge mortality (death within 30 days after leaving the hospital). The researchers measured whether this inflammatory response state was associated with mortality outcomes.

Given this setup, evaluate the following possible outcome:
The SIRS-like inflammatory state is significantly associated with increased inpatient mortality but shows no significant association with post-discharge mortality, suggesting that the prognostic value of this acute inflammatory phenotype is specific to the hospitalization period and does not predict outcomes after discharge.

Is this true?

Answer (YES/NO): NO